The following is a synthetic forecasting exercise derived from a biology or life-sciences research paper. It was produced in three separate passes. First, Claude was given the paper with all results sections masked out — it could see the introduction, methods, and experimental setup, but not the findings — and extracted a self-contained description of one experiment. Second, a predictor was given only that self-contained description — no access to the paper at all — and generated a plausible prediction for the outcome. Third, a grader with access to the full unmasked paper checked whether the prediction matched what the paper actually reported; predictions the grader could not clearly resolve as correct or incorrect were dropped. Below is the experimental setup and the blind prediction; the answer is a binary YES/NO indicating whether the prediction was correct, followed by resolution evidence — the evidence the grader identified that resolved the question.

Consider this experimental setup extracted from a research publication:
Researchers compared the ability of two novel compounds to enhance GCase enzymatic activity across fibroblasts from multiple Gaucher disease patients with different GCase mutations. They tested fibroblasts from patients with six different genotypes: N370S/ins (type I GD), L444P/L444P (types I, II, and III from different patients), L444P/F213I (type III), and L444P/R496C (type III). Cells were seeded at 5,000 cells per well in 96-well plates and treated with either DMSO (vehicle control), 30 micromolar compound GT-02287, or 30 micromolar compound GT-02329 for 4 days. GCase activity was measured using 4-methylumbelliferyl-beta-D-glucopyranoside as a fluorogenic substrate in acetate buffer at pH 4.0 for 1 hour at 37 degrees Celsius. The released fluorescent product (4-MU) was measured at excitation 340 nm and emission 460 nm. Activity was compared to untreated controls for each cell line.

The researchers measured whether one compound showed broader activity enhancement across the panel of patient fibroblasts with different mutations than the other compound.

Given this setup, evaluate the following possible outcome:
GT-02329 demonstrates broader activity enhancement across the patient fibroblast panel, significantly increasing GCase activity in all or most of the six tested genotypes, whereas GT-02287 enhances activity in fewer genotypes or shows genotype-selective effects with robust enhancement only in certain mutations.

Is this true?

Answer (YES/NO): NO